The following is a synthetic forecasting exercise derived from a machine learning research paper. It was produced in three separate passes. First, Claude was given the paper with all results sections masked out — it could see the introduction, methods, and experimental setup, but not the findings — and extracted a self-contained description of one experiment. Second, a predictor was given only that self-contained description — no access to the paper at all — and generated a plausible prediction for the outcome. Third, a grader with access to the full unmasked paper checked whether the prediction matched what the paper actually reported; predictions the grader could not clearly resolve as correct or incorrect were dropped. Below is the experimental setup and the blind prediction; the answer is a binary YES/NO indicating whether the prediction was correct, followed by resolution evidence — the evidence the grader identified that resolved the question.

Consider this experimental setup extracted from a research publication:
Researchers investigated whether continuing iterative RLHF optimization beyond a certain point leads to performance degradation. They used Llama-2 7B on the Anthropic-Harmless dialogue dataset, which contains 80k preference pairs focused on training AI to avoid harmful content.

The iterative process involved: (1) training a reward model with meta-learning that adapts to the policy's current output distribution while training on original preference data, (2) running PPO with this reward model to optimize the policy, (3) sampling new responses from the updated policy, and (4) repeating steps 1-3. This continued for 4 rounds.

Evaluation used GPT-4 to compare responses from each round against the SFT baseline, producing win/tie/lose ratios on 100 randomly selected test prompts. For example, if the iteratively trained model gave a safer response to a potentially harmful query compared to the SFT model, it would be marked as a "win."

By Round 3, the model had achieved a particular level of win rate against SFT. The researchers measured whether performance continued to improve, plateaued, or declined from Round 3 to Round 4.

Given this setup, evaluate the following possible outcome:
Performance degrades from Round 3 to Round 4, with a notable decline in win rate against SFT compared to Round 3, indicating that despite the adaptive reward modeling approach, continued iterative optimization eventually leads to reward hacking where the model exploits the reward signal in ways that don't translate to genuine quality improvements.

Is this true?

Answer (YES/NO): NO